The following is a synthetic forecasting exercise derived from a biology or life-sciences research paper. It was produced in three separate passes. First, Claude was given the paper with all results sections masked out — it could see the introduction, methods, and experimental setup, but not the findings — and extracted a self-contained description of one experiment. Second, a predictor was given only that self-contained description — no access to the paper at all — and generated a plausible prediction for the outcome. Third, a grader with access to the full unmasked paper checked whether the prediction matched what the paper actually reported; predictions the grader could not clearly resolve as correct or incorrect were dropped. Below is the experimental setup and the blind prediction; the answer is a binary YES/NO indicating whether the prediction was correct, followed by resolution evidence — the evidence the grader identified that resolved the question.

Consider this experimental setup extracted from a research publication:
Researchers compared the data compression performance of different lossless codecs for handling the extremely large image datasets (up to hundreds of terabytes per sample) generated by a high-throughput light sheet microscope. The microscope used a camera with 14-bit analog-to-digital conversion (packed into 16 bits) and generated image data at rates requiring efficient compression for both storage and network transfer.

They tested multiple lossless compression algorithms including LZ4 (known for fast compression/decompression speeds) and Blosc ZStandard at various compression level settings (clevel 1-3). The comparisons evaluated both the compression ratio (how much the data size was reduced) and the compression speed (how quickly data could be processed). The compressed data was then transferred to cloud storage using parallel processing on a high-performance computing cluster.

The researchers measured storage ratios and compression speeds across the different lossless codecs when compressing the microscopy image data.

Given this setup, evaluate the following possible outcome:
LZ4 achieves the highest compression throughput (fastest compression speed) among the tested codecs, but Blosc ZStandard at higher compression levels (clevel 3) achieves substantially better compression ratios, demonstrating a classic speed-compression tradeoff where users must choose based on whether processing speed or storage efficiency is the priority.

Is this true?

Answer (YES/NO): NO